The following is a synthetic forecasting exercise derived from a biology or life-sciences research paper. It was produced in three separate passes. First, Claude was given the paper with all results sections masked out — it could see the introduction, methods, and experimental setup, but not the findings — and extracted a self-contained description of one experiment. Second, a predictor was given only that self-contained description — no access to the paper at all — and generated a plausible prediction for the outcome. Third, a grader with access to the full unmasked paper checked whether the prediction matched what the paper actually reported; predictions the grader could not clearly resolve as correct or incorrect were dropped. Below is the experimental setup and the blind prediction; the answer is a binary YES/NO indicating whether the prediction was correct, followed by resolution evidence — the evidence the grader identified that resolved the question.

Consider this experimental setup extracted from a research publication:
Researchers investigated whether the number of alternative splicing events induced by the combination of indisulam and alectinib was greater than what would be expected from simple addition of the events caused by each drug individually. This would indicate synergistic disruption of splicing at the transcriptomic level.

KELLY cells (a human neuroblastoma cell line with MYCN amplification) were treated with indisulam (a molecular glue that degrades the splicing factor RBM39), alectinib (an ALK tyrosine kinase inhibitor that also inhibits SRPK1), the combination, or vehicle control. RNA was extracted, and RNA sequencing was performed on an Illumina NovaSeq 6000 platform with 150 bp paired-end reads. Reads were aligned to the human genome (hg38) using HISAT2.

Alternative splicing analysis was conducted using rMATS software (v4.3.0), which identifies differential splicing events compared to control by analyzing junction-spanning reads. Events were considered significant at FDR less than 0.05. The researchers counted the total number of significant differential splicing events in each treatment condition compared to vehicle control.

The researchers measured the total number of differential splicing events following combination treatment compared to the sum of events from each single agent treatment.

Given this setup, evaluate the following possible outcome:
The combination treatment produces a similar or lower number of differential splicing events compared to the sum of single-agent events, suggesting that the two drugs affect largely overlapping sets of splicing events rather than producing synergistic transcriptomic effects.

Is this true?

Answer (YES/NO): NO